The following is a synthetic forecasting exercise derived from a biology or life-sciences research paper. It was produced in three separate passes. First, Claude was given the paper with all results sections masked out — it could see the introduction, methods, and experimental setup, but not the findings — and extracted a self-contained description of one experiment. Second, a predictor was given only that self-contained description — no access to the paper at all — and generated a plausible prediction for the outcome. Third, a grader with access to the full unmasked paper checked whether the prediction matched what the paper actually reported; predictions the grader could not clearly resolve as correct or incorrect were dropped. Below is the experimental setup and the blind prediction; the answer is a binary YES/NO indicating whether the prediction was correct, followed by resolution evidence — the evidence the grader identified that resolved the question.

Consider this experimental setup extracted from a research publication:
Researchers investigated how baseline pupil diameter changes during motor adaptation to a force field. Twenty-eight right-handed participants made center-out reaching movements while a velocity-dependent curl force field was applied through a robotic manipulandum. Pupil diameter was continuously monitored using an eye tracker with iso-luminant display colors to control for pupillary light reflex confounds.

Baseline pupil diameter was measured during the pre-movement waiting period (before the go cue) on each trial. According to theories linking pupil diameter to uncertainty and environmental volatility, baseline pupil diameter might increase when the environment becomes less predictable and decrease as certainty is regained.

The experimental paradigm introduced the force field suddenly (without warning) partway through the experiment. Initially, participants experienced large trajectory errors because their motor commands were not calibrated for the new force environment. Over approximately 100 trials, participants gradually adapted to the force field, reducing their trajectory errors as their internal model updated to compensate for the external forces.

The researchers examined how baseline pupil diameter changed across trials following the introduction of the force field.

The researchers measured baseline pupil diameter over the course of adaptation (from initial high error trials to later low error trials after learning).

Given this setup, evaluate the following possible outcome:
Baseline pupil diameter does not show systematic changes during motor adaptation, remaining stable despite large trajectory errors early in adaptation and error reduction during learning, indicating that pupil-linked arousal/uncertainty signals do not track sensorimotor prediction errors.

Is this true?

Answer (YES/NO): NO